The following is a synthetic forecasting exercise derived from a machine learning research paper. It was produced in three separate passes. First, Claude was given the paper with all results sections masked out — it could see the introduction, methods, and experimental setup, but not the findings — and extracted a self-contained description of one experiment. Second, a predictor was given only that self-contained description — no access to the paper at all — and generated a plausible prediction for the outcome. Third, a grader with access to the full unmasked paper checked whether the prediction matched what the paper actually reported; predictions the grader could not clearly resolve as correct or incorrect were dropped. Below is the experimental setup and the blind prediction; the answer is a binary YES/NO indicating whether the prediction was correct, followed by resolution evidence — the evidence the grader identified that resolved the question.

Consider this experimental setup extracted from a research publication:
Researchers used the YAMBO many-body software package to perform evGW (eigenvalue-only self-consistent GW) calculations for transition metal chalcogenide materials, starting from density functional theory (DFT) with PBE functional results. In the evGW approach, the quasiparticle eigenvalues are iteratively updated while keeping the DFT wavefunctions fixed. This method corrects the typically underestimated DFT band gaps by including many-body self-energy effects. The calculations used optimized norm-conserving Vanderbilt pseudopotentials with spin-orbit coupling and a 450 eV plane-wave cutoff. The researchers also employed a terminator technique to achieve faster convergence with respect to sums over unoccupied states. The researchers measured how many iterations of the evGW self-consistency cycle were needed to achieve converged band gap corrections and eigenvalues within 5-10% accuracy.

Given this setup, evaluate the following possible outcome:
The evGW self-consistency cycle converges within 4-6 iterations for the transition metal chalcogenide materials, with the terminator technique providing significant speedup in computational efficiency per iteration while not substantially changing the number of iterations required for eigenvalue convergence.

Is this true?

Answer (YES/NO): NO